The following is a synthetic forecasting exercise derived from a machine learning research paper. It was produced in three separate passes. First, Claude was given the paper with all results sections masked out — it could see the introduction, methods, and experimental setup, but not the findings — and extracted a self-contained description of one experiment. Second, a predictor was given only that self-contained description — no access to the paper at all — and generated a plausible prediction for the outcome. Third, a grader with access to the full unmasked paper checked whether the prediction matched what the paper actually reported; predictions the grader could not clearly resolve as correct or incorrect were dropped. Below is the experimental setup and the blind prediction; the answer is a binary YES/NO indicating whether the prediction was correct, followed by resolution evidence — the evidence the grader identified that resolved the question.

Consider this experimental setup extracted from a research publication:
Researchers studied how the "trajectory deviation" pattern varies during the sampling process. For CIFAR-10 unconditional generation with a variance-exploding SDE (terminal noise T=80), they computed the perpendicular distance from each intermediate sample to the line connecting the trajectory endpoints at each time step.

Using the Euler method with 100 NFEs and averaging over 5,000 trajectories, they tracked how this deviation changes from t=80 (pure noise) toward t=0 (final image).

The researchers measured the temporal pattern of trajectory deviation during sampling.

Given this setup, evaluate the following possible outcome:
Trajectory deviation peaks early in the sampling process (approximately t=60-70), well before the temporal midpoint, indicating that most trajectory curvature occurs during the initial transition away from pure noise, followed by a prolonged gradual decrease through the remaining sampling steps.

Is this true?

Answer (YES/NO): NO